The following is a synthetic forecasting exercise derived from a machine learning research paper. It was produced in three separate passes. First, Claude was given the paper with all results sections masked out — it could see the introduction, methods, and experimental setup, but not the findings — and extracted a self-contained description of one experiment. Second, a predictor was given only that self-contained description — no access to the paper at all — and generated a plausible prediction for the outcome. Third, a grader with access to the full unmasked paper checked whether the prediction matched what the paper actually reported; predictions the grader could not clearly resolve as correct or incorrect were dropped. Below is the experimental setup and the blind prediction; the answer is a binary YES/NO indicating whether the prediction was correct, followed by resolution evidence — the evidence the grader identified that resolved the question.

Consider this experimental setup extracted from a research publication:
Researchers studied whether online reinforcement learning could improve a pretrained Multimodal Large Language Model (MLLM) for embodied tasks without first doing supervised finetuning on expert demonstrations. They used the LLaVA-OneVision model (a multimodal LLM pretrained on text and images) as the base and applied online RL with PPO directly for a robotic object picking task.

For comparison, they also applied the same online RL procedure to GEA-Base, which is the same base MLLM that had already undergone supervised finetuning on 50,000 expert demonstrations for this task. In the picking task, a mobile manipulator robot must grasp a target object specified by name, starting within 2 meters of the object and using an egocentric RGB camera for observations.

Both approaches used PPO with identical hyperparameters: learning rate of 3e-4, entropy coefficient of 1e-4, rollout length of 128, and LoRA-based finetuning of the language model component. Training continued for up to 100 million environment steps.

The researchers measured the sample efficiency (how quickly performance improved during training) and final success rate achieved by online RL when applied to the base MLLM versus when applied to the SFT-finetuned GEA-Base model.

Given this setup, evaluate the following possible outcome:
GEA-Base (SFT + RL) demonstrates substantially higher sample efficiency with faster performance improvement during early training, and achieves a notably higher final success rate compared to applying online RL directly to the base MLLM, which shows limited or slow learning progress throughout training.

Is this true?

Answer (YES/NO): YES